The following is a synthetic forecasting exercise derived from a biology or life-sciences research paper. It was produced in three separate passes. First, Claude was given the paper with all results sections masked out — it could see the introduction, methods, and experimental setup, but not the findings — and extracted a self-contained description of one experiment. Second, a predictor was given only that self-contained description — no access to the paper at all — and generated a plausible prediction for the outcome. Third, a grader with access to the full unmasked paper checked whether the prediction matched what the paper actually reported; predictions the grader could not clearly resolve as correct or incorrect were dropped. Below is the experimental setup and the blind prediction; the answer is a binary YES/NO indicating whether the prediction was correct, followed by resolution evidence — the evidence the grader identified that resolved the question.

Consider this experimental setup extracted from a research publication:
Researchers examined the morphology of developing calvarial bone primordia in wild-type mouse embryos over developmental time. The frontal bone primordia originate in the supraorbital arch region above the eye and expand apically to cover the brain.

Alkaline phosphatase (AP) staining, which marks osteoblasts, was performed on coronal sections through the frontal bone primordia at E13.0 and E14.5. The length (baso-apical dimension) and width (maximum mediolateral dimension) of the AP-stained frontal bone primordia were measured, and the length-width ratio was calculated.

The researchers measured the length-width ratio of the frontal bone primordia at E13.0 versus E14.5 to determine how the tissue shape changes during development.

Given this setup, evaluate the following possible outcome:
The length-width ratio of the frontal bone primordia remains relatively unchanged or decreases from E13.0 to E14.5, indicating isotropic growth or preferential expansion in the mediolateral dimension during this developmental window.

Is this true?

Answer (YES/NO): NO